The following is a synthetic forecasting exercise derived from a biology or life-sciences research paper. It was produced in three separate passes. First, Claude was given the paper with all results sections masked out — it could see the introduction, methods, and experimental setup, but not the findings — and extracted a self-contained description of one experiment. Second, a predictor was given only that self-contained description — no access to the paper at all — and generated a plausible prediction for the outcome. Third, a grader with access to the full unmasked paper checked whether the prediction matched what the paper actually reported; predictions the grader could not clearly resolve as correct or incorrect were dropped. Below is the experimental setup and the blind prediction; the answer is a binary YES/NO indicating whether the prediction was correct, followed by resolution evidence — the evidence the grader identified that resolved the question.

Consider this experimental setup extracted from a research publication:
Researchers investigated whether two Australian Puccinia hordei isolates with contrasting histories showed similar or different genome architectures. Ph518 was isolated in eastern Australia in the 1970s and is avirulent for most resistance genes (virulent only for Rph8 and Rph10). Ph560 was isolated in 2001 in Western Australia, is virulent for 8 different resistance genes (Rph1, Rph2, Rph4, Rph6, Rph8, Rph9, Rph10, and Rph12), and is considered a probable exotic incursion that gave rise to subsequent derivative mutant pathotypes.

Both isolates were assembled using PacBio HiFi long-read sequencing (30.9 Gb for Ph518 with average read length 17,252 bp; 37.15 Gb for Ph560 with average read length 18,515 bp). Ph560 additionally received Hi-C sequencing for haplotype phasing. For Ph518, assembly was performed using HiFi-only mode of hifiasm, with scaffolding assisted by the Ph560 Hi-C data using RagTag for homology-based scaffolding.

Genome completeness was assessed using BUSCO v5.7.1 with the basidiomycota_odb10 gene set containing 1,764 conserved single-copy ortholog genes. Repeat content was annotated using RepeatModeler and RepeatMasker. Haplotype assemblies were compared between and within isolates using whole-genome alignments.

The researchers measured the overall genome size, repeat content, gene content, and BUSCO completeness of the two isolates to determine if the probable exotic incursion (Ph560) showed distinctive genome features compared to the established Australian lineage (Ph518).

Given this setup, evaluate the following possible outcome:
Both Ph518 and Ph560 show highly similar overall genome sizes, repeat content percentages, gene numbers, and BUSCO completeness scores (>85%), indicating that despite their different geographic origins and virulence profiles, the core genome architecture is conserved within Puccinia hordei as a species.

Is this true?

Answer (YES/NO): YES